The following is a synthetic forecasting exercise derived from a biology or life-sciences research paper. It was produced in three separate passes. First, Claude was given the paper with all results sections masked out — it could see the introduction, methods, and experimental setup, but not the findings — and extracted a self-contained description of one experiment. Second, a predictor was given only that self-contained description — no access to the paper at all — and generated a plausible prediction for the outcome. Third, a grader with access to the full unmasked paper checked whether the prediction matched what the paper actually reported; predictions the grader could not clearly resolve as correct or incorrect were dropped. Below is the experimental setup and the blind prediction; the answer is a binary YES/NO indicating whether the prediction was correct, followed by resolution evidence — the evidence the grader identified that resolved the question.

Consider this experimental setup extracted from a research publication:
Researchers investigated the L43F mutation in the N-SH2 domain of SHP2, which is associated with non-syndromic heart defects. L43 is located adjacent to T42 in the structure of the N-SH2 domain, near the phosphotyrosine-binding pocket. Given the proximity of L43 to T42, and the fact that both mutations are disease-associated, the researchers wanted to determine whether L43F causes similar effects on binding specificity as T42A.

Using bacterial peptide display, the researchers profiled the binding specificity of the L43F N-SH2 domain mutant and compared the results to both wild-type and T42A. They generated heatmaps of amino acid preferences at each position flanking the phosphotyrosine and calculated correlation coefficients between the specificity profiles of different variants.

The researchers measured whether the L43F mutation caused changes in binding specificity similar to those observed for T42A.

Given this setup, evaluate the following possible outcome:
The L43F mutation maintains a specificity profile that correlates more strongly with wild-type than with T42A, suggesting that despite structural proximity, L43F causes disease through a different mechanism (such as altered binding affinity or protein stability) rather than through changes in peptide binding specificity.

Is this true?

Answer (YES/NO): YES